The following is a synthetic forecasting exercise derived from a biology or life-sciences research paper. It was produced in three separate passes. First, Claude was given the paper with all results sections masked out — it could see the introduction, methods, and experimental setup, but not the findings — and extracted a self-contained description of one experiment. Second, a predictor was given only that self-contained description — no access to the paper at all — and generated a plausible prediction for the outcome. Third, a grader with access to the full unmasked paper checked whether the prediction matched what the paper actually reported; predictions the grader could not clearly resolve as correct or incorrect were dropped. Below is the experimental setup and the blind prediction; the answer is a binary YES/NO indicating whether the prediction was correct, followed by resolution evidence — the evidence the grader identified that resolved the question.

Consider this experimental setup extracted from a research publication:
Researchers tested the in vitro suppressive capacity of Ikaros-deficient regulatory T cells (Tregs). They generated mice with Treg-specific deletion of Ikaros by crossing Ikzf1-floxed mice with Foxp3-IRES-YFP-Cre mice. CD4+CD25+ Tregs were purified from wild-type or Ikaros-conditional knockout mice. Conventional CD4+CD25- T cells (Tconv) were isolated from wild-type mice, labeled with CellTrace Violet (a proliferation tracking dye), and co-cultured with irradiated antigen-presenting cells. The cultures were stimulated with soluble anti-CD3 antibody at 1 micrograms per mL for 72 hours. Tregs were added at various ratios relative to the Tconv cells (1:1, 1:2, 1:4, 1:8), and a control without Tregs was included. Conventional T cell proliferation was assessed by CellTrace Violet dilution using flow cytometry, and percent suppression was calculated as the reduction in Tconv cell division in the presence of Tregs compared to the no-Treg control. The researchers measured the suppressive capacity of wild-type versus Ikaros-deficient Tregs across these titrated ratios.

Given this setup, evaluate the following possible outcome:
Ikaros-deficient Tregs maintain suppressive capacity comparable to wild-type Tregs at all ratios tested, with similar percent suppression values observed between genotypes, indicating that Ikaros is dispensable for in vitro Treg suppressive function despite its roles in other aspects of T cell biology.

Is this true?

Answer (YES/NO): YES